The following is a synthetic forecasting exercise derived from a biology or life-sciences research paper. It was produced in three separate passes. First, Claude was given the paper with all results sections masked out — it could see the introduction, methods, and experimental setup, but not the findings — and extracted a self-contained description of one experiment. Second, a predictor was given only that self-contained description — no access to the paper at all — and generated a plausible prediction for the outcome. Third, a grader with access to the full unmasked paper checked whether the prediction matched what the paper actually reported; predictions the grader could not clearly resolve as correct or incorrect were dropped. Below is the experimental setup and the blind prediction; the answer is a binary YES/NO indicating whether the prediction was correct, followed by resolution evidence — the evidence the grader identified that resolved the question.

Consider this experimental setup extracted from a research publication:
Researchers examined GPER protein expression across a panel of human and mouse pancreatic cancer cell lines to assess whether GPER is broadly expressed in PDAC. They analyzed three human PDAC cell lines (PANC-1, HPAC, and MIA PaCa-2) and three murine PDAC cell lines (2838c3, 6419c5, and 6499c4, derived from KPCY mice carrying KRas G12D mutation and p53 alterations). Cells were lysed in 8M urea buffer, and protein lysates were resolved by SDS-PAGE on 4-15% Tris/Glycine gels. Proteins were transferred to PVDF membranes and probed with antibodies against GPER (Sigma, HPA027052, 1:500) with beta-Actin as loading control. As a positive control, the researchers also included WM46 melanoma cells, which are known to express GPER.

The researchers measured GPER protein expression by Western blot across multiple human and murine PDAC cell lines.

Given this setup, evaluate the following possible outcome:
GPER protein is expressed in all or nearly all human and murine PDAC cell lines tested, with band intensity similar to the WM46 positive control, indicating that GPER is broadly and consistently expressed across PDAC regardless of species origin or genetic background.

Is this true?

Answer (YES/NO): YES